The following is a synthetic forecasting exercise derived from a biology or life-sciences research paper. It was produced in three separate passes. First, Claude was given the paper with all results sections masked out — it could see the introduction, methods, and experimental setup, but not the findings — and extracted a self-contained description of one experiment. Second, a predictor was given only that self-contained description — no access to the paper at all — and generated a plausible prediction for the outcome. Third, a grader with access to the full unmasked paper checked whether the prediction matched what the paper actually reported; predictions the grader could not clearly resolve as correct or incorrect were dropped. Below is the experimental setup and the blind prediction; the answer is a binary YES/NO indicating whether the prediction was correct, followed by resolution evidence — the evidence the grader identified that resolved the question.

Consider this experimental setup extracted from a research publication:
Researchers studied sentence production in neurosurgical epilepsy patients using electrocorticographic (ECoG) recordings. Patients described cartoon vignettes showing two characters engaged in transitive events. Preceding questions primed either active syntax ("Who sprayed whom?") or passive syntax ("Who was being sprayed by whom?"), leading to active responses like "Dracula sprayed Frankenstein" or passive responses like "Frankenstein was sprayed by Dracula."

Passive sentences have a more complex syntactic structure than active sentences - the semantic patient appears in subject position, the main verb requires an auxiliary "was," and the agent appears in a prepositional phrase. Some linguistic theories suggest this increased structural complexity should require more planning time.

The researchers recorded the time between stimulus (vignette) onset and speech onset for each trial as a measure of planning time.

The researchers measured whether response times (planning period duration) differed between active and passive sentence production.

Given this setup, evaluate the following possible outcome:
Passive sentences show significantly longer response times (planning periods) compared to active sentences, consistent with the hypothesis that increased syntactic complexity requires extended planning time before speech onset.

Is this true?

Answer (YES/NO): YES